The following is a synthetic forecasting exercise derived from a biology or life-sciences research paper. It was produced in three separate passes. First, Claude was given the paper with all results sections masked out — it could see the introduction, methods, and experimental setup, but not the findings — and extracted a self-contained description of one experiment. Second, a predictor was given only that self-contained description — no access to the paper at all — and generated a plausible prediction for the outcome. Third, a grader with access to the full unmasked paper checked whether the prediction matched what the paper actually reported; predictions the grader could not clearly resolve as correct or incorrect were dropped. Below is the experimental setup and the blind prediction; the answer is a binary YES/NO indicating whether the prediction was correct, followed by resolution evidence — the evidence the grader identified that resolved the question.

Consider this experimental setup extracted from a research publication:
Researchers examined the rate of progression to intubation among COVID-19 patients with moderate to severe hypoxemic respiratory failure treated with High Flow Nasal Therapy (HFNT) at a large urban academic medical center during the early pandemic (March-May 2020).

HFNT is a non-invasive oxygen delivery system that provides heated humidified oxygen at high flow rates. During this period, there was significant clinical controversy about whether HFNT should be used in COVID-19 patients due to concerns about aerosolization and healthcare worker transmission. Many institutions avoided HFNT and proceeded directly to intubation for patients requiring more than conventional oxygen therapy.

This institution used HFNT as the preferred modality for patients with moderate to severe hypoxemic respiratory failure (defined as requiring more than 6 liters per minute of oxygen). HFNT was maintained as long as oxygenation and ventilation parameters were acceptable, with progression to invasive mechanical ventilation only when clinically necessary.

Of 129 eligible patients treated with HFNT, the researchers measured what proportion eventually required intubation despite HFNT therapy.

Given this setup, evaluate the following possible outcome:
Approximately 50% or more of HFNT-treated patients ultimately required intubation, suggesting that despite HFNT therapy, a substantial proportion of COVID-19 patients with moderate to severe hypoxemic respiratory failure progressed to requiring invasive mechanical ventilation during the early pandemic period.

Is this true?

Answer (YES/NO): NO